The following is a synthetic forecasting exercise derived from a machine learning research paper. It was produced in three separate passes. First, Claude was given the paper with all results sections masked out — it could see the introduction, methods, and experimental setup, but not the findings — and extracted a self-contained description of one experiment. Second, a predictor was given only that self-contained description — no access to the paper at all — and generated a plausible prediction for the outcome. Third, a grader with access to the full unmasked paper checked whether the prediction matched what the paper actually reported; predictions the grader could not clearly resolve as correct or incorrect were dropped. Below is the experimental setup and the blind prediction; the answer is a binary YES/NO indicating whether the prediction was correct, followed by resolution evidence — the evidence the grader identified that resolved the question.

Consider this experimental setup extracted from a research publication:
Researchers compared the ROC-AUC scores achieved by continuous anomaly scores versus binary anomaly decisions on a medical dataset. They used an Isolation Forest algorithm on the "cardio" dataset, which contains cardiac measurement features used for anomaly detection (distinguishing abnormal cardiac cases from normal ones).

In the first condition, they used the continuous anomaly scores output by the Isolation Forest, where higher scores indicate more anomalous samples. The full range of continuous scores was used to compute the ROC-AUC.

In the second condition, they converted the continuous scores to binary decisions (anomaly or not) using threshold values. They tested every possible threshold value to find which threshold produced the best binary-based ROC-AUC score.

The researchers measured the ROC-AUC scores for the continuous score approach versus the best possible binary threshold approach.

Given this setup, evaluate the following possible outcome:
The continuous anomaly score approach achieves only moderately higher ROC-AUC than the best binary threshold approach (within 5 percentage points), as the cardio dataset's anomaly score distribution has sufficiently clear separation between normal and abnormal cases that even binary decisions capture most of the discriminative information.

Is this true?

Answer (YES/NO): NO